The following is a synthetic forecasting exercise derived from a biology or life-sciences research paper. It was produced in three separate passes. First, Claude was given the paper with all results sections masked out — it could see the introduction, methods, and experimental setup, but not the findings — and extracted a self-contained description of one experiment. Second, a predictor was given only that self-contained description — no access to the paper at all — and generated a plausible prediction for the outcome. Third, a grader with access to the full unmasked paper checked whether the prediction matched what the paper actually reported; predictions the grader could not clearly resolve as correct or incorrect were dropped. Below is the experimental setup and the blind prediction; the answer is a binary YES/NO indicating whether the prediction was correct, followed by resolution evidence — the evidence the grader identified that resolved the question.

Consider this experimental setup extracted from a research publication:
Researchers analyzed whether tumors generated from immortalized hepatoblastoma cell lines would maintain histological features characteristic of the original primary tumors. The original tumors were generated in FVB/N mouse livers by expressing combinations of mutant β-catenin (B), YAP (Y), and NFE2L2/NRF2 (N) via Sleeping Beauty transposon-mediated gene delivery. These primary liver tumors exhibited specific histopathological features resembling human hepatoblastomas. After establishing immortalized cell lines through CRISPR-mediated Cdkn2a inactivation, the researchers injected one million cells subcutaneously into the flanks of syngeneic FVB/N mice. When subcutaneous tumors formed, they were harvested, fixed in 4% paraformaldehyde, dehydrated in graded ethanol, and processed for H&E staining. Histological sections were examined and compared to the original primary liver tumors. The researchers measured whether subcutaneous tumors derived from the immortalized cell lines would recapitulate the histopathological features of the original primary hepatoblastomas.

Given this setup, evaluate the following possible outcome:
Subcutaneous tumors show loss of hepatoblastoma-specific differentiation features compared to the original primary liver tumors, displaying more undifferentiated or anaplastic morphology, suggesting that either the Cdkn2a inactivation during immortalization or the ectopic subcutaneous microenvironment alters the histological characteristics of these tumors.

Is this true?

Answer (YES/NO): NO